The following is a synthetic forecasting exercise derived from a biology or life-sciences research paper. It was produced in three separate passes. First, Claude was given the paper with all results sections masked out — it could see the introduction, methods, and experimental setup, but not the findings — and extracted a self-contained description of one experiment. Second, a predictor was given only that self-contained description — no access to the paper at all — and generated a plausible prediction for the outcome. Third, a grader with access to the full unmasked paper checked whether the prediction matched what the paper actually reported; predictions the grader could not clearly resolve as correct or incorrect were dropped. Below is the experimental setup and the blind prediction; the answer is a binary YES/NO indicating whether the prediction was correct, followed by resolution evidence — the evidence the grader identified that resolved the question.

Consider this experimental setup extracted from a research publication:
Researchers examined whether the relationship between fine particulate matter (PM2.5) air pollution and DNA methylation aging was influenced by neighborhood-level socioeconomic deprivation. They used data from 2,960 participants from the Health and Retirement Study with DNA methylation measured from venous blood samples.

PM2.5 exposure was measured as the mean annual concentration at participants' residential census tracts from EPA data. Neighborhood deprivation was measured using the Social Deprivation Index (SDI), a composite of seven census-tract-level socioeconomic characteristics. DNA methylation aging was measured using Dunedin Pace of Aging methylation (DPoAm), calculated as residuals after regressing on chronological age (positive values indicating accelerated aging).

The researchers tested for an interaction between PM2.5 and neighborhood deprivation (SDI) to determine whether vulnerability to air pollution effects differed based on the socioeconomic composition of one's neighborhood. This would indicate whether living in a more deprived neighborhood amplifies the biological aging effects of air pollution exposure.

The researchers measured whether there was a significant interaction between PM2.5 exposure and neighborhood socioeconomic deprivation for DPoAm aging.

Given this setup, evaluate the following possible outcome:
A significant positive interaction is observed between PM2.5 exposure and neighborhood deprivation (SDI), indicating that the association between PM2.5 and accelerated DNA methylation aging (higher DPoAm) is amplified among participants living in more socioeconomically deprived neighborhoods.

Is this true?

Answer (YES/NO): NO